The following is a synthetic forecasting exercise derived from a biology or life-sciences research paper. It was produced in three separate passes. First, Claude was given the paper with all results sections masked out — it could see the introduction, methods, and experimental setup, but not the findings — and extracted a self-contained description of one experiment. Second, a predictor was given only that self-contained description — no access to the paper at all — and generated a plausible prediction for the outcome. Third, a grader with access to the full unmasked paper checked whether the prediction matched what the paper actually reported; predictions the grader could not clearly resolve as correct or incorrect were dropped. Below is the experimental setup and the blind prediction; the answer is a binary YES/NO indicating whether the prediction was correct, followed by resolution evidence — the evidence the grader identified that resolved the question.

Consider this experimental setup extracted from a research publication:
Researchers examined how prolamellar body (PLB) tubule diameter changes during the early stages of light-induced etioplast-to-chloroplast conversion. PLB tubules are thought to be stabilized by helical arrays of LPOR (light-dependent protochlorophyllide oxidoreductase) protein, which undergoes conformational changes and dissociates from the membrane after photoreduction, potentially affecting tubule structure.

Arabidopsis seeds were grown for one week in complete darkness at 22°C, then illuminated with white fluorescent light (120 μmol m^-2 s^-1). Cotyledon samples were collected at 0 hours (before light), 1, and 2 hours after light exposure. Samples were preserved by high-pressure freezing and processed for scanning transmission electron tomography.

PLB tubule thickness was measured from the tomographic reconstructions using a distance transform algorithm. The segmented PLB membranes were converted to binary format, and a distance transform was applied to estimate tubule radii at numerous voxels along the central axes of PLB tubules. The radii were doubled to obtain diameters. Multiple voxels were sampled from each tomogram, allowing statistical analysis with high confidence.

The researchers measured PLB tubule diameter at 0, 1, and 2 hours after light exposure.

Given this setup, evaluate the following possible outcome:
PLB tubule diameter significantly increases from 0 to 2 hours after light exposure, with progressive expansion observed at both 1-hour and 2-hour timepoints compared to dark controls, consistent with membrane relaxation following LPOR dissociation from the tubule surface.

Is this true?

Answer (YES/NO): YES